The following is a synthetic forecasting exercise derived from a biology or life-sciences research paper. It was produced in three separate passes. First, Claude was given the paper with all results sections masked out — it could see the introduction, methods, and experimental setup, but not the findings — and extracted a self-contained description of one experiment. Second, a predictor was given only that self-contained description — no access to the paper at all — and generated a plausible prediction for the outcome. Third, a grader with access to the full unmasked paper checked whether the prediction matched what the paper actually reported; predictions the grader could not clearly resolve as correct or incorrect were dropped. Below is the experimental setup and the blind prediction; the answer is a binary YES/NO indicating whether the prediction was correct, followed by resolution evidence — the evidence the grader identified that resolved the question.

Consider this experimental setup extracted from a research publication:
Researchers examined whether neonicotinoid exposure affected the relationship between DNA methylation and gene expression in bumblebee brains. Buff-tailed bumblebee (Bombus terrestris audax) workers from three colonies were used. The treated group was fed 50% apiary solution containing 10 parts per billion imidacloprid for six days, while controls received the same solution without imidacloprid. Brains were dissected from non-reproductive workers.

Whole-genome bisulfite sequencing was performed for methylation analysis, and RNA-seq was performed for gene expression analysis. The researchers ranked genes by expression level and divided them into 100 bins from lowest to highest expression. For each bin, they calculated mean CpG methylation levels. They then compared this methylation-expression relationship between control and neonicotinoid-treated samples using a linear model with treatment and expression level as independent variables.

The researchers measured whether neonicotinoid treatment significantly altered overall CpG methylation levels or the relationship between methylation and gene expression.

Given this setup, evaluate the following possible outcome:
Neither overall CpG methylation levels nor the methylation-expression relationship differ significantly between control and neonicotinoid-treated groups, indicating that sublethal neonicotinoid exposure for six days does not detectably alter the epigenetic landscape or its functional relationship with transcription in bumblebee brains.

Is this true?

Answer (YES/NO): YES